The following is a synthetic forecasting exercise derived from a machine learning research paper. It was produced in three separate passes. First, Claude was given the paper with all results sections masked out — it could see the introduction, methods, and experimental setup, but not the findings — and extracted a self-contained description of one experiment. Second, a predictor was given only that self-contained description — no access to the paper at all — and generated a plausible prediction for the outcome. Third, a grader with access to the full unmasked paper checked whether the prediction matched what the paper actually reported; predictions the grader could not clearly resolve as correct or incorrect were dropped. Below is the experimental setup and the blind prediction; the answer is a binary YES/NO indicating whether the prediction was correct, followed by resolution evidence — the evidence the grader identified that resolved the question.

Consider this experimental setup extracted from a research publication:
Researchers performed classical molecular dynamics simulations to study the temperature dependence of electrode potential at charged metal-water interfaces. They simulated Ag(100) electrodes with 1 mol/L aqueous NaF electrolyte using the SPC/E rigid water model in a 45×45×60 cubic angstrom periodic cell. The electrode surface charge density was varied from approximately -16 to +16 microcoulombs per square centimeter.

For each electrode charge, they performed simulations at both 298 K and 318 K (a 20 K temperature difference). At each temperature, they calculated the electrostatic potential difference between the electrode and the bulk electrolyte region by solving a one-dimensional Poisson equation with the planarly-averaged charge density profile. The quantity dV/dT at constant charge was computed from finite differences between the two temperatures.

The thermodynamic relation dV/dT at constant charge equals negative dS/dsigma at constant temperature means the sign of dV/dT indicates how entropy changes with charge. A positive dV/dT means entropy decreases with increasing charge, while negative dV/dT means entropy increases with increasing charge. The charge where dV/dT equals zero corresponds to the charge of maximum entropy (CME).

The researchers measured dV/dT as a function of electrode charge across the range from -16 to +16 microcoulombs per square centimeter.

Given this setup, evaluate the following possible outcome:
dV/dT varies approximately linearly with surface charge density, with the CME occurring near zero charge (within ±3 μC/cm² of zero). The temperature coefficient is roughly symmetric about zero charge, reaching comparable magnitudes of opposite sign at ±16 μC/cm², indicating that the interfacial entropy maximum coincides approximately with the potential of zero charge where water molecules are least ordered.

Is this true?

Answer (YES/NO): NO